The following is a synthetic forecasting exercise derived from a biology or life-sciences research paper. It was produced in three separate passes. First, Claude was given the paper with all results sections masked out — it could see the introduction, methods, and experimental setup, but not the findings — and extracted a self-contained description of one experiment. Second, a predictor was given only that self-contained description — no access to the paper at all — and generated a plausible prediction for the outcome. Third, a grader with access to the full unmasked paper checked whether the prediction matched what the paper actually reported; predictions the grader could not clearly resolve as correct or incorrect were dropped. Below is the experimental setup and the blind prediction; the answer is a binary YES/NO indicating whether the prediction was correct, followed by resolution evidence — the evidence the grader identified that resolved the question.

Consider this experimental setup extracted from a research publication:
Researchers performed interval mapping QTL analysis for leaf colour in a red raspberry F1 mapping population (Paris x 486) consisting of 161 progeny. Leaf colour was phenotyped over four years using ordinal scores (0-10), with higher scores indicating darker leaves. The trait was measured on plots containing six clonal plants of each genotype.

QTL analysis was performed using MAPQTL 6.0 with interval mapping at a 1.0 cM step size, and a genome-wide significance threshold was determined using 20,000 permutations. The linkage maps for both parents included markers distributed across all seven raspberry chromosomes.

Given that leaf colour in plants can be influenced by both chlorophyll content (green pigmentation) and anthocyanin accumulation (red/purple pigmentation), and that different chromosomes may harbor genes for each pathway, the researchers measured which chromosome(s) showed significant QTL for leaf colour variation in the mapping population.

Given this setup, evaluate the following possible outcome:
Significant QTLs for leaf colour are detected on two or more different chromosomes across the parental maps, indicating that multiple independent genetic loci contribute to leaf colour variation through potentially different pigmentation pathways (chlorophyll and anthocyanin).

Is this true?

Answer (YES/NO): YES